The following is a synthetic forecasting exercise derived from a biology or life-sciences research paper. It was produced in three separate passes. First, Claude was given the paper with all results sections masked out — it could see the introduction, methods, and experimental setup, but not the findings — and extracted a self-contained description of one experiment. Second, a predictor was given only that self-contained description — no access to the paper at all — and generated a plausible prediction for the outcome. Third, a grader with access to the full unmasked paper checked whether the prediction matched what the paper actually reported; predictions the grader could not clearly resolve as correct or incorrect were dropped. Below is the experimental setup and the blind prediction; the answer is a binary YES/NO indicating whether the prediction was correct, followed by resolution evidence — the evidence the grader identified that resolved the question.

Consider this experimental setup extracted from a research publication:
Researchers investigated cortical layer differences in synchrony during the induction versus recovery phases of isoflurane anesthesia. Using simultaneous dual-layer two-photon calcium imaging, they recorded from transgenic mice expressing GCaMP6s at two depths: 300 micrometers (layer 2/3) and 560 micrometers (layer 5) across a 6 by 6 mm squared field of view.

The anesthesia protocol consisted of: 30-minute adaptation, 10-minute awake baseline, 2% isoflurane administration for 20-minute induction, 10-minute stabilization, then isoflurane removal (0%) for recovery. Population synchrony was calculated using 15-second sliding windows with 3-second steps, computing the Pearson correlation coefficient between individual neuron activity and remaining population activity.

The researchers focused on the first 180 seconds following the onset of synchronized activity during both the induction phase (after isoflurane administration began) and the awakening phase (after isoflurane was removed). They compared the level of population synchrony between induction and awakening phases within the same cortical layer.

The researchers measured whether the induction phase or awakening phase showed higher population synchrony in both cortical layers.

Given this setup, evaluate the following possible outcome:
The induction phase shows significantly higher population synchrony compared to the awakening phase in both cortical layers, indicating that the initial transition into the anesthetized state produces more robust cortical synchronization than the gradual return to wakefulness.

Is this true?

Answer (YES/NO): YES